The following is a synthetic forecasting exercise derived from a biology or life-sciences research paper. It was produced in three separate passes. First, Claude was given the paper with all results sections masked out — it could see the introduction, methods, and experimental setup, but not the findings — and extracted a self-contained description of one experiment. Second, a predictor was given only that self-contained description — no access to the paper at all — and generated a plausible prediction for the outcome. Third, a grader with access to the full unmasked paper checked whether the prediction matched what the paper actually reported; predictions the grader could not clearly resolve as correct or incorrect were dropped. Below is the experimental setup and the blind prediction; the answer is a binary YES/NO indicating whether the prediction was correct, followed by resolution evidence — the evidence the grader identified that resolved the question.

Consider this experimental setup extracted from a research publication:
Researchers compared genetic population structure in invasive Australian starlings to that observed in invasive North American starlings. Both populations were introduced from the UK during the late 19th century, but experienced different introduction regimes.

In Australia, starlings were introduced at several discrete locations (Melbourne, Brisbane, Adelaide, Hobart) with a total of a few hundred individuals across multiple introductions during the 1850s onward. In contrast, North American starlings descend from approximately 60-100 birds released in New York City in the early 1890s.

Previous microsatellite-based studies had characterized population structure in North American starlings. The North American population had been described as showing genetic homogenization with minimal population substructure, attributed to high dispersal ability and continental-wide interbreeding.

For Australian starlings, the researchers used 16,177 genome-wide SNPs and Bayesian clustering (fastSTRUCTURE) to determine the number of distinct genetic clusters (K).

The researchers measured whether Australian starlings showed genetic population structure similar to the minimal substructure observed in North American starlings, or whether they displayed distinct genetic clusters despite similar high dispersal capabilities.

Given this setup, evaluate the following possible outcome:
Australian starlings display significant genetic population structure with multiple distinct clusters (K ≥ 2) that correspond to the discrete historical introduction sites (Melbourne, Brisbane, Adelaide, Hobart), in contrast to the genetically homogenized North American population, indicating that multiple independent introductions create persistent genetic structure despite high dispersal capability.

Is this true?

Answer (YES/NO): NO